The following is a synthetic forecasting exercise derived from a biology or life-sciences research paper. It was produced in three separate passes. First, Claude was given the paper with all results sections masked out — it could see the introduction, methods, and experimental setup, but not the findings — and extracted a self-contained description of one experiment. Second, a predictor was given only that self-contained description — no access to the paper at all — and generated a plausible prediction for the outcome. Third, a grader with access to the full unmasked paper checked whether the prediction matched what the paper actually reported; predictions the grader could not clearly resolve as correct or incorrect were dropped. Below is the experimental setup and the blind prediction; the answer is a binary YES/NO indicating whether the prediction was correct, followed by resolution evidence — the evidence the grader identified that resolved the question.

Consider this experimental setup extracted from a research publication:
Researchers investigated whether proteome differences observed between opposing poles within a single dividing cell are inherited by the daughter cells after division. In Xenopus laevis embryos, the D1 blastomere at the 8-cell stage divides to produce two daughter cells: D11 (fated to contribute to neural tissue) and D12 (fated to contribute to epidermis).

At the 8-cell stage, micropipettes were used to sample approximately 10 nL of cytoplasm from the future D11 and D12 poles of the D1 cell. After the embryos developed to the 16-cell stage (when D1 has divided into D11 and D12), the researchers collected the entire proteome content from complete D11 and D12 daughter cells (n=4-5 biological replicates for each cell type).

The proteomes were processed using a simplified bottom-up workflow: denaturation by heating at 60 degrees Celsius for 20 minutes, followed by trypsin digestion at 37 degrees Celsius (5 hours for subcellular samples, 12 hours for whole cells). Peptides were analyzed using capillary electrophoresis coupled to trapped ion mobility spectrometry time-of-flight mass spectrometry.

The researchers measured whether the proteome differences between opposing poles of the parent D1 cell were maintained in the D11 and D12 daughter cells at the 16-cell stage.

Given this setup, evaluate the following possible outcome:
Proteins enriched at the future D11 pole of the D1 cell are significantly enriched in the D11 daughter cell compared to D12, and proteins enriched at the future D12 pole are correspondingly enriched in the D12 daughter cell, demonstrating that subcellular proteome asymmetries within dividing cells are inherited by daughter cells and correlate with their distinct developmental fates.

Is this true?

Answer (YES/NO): NO